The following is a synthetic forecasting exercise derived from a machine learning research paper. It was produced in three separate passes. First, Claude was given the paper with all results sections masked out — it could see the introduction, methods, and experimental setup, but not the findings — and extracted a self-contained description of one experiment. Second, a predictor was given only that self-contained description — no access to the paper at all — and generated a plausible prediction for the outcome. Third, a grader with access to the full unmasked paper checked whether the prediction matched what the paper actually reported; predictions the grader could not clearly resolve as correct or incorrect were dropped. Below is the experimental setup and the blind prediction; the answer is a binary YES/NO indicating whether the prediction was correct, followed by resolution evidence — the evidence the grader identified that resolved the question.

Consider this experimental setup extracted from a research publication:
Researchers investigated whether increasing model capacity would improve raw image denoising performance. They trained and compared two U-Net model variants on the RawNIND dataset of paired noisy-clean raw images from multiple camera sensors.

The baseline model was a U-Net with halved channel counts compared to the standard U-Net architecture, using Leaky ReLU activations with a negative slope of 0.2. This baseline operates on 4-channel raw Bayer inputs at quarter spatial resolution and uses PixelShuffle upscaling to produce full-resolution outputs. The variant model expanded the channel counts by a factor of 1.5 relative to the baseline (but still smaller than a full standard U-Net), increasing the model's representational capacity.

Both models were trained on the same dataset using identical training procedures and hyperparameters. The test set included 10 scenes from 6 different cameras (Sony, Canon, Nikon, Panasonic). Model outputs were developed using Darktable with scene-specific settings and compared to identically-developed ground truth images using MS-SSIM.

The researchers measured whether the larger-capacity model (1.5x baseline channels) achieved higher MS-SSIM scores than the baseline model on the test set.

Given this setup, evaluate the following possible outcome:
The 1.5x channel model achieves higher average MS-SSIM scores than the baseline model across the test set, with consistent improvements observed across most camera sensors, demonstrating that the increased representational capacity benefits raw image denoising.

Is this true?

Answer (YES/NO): NO